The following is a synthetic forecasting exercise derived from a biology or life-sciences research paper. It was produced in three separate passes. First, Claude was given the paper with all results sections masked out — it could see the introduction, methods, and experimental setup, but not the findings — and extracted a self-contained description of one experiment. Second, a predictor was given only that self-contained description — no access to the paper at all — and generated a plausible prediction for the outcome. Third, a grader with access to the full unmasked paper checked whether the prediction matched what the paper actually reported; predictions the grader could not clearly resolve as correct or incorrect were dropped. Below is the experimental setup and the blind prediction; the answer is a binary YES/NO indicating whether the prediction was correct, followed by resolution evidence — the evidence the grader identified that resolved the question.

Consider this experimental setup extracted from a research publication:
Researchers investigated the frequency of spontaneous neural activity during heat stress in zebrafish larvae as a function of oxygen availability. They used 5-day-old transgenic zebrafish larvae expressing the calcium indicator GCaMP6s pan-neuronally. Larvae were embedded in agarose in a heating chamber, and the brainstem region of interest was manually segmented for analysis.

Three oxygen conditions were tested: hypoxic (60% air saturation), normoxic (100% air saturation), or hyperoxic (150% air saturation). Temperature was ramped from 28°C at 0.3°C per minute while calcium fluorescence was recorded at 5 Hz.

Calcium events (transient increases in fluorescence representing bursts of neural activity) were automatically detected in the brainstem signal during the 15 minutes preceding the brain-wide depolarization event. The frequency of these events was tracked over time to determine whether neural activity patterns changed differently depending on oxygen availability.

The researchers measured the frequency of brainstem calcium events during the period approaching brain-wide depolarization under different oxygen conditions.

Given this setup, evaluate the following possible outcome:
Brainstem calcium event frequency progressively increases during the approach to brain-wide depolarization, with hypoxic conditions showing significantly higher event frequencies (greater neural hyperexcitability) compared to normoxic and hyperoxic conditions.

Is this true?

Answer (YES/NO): NO